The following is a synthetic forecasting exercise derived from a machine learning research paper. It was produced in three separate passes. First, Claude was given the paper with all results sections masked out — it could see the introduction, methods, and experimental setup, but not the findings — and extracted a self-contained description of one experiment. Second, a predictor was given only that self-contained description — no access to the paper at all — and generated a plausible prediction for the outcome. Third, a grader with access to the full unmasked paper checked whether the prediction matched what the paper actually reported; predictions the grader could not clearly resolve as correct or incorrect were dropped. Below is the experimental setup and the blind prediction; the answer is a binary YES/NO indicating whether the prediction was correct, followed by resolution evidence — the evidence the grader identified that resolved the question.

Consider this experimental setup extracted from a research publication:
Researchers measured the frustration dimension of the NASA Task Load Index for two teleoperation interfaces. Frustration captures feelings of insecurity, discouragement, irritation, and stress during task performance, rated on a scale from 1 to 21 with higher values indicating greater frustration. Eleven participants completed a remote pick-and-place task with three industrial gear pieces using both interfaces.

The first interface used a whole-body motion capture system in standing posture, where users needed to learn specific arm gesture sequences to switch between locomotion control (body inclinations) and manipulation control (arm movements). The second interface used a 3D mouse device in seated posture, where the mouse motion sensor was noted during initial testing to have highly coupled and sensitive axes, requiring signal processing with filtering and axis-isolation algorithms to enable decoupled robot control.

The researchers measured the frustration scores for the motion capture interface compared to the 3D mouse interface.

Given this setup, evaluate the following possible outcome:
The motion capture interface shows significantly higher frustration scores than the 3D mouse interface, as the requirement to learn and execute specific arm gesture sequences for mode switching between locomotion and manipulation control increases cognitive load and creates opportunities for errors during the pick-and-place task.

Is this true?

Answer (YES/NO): NO